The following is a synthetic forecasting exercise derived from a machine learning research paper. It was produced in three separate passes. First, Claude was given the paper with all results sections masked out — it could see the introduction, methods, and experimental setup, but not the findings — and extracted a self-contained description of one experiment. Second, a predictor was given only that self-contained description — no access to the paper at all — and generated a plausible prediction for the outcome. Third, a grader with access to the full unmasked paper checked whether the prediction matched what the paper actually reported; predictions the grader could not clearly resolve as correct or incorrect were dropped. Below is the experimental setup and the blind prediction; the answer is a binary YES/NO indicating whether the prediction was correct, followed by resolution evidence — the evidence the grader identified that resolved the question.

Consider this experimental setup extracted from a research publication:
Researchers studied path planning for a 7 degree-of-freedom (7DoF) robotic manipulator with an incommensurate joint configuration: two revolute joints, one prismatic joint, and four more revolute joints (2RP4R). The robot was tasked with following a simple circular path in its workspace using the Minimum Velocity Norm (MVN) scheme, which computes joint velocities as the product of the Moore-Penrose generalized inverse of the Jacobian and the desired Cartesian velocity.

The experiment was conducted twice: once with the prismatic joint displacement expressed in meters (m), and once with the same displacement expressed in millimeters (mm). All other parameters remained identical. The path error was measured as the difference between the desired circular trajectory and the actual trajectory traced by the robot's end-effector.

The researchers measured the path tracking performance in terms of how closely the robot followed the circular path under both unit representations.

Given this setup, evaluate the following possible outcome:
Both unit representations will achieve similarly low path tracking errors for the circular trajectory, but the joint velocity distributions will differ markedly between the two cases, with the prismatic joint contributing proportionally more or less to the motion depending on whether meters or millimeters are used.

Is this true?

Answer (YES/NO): NO